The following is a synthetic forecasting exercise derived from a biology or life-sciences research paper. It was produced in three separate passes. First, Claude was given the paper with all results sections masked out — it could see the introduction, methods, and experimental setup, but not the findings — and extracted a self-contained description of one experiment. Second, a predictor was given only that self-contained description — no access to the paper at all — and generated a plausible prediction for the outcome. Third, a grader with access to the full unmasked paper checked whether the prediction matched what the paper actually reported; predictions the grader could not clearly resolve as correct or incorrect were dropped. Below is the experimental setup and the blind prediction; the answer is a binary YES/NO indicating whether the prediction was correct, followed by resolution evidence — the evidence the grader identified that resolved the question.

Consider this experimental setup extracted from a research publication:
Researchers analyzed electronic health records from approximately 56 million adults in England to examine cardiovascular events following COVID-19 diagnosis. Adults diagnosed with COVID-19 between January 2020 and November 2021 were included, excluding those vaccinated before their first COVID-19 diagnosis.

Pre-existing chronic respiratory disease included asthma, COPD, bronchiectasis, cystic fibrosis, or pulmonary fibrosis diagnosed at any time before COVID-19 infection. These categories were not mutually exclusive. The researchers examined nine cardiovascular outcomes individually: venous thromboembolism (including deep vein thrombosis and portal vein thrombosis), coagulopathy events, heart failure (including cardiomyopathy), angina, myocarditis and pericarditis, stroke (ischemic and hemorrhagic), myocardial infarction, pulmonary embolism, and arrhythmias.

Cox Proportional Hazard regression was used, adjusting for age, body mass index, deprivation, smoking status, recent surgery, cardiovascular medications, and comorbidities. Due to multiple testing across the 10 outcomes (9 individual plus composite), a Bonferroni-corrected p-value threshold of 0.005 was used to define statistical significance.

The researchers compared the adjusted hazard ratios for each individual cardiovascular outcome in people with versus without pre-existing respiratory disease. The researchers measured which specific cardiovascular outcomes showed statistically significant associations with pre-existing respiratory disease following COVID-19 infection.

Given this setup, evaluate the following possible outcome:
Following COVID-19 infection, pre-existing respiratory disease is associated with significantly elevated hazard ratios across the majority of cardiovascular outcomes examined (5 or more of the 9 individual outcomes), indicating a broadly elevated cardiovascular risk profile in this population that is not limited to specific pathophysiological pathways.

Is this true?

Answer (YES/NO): NO